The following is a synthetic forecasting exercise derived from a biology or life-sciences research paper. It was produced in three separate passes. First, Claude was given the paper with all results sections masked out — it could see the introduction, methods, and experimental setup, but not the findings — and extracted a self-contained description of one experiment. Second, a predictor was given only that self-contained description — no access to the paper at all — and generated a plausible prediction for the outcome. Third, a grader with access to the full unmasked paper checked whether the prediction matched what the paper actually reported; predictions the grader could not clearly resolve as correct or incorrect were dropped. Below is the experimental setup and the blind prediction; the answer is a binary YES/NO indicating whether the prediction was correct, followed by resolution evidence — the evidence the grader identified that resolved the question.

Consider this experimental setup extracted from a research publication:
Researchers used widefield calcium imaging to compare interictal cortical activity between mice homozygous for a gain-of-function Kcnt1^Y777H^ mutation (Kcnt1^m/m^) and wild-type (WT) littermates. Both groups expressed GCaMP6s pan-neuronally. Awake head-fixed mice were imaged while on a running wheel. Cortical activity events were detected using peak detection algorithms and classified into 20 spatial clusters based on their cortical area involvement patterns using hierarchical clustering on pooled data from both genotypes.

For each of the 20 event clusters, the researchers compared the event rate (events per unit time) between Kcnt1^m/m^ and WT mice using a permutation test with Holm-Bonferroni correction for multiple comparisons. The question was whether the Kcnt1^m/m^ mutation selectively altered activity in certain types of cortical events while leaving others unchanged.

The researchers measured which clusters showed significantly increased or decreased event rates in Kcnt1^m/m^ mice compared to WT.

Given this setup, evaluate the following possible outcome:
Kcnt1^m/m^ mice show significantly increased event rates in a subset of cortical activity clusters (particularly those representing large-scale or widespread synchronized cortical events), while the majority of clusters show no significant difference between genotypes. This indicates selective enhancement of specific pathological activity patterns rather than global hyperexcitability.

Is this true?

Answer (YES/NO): NO